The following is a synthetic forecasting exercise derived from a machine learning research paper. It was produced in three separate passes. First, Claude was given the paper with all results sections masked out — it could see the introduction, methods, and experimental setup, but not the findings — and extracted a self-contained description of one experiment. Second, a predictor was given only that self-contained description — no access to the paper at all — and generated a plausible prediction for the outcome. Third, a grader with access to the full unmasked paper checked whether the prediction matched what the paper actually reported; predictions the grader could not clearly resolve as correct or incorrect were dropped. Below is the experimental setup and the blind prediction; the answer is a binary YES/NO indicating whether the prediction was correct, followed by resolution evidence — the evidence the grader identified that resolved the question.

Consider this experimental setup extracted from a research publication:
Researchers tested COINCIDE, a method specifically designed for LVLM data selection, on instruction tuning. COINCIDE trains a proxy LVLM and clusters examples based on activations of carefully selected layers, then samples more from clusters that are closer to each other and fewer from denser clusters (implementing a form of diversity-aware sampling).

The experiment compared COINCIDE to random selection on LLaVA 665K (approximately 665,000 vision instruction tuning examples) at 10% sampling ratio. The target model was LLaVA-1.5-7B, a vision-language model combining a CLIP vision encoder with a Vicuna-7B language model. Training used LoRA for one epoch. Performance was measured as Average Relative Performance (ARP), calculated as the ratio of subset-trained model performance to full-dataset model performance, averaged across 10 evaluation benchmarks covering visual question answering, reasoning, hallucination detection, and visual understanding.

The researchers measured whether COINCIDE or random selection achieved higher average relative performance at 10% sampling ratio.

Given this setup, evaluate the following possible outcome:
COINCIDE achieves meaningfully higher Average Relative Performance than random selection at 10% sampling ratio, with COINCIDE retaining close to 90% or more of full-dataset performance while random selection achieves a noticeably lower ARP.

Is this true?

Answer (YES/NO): NO